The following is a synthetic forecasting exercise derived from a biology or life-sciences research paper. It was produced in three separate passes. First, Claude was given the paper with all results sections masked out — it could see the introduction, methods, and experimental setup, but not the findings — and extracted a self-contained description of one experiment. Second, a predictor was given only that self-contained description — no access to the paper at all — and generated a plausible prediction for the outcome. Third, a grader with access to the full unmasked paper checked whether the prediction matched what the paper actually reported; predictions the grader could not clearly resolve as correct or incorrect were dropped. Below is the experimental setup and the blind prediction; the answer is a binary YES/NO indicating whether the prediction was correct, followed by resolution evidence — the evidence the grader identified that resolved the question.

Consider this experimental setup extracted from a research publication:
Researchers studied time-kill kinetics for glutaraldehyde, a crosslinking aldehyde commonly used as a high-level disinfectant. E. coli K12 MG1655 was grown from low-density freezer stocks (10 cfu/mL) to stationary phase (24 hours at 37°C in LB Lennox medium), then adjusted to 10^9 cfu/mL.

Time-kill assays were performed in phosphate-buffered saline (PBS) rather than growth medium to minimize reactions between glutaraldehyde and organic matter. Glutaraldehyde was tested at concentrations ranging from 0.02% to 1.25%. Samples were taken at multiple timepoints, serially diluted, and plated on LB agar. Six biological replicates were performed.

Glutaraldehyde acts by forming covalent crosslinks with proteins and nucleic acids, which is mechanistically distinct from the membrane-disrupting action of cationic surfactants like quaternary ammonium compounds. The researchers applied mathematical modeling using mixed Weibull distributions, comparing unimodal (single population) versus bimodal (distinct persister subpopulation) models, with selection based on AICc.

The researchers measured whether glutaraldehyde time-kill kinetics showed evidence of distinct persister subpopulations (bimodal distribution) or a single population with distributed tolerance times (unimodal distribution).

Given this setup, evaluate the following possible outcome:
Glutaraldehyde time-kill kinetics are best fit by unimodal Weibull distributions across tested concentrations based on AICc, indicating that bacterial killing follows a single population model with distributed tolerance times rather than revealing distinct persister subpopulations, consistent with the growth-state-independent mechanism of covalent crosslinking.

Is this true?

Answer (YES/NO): YES